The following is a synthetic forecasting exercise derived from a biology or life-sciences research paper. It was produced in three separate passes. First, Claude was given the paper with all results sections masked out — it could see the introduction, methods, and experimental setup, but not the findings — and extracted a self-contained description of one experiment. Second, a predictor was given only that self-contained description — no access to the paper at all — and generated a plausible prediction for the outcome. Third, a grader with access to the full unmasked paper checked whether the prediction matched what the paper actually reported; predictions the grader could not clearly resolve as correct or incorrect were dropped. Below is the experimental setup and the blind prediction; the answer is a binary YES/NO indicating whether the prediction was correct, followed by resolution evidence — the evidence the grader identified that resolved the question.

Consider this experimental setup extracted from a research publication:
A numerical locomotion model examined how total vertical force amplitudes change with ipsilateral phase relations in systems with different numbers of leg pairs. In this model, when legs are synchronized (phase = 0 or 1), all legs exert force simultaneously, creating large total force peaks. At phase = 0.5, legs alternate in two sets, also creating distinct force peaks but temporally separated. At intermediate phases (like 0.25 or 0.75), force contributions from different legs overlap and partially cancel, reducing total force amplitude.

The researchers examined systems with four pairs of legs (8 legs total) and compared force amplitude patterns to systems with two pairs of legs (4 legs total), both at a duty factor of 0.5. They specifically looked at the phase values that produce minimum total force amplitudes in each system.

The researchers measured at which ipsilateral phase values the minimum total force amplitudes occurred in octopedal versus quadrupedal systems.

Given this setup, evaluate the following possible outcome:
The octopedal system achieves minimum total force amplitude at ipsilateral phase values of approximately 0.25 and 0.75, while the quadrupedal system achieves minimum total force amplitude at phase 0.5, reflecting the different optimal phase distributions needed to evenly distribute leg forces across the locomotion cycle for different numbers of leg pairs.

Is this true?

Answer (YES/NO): NO